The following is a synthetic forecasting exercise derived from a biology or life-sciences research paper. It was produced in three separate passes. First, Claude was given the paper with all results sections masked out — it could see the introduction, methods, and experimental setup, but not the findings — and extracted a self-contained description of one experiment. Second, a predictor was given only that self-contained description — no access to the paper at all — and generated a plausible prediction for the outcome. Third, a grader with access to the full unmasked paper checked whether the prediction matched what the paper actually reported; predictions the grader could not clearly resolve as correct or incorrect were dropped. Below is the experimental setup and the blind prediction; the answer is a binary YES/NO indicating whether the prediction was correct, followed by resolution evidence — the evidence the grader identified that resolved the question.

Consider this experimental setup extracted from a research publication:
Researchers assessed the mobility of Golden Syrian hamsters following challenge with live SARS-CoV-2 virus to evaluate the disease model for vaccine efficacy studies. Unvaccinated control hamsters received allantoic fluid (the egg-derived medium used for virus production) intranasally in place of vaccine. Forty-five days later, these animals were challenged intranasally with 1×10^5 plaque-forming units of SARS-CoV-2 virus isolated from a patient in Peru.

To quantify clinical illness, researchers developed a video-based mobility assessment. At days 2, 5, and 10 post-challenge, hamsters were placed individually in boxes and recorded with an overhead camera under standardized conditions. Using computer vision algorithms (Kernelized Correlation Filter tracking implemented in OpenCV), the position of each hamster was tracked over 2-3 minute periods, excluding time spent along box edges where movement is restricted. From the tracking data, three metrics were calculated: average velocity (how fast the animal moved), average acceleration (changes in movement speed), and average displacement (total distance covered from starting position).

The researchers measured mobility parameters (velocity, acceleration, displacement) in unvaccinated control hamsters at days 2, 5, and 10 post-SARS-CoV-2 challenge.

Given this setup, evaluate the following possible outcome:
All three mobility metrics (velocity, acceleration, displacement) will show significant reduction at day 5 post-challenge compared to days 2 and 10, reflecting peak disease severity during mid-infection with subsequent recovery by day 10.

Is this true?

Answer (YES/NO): YES